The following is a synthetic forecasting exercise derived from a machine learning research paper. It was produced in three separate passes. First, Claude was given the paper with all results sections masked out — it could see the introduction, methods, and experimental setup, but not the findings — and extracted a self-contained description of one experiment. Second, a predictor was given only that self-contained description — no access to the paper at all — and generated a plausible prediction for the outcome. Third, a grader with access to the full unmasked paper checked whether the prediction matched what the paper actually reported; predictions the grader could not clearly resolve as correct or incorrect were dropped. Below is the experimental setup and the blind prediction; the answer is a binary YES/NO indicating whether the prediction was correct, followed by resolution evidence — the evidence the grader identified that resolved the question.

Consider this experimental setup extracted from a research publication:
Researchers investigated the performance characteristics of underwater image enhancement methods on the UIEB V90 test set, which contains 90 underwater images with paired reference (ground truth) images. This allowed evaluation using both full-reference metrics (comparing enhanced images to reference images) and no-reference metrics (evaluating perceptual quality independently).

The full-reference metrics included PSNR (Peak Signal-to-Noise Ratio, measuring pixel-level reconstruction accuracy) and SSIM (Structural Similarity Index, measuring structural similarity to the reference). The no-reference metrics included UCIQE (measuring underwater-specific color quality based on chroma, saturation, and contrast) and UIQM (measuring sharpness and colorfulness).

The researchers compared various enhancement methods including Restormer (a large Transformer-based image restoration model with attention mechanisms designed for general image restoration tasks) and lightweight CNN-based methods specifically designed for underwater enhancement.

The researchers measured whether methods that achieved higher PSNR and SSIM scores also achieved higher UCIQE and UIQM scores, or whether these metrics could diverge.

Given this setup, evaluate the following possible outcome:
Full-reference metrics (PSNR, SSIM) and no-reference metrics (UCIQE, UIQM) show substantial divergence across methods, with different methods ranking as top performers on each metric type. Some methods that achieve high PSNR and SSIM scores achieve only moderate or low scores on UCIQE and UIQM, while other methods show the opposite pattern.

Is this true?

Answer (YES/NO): YES